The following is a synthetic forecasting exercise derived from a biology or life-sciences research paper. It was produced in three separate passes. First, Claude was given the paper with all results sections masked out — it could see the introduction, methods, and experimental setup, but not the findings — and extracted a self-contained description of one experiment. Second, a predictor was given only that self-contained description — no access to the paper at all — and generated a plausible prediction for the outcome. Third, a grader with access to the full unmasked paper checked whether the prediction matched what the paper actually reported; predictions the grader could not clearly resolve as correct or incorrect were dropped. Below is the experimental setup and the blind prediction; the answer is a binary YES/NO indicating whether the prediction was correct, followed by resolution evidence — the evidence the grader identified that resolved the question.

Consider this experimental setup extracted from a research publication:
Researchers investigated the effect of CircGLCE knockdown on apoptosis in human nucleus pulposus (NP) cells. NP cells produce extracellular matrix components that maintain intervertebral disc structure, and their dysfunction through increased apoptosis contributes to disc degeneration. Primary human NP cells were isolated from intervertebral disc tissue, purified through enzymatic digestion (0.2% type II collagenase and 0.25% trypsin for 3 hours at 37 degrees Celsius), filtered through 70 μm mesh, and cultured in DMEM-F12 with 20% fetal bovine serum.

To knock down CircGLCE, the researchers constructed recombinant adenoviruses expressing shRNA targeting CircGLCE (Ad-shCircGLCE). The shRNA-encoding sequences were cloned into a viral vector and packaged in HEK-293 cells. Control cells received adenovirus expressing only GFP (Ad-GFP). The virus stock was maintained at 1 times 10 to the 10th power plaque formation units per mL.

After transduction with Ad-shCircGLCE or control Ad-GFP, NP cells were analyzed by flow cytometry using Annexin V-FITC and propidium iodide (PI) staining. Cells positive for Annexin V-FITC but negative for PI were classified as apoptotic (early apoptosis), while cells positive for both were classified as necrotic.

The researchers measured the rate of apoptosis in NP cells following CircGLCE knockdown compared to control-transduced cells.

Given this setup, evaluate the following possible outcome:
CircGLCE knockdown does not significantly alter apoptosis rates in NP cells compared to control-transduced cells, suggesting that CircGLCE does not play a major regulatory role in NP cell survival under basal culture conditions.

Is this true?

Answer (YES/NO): NO